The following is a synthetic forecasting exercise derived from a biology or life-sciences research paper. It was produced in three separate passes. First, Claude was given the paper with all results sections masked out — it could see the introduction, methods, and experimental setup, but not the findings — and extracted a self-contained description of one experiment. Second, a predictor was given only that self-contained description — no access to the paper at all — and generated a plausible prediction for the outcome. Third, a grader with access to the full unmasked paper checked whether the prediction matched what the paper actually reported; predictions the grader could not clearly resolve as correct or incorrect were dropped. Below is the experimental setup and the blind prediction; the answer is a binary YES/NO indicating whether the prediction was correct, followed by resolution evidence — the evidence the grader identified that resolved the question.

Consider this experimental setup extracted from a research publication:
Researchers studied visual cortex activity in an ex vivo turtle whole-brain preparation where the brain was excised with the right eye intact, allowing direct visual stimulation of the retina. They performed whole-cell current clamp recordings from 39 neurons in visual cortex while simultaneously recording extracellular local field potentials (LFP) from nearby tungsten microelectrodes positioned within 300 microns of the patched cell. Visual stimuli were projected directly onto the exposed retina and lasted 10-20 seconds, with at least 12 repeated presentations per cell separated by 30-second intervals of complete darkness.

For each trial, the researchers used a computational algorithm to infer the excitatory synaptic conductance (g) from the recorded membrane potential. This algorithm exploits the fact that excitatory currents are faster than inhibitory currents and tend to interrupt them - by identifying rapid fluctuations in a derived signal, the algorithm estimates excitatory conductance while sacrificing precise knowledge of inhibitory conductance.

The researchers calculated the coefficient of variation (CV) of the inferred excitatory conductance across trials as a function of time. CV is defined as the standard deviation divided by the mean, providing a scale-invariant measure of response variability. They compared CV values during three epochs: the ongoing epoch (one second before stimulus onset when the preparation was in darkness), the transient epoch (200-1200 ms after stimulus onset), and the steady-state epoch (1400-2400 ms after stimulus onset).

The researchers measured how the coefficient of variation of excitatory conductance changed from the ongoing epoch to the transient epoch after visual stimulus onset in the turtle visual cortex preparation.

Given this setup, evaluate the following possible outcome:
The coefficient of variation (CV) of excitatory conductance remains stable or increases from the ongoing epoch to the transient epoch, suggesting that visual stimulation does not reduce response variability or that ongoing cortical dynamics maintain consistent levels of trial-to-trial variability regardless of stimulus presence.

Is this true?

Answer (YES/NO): NO